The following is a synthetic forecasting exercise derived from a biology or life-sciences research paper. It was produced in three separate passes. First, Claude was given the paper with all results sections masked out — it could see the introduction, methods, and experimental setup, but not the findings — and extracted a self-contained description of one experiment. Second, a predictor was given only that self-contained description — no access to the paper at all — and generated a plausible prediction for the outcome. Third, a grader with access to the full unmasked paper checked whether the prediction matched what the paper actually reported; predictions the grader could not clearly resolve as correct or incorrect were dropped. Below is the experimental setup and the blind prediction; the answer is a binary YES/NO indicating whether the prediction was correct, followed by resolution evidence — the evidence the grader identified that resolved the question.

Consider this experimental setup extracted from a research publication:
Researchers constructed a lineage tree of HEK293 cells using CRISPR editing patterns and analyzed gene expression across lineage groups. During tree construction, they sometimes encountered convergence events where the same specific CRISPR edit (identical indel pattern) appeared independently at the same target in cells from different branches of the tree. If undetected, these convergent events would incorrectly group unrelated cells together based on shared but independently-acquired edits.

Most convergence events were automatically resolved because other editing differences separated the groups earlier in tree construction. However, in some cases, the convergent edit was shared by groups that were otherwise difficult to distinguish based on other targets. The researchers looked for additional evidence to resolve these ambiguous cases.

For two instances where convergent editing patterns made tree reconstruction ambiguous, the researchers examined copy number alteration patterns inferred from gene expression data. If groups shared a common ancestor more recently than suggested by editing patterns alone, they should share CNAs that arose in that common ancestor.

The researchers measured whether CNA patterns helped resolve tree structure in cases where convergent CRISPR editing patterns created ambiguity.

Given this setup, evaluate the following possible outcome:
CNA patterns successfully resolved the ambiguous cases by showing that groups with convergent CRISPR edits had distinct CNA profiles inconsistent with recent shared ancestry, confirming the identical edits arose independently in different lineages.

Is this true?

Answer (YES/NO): YES